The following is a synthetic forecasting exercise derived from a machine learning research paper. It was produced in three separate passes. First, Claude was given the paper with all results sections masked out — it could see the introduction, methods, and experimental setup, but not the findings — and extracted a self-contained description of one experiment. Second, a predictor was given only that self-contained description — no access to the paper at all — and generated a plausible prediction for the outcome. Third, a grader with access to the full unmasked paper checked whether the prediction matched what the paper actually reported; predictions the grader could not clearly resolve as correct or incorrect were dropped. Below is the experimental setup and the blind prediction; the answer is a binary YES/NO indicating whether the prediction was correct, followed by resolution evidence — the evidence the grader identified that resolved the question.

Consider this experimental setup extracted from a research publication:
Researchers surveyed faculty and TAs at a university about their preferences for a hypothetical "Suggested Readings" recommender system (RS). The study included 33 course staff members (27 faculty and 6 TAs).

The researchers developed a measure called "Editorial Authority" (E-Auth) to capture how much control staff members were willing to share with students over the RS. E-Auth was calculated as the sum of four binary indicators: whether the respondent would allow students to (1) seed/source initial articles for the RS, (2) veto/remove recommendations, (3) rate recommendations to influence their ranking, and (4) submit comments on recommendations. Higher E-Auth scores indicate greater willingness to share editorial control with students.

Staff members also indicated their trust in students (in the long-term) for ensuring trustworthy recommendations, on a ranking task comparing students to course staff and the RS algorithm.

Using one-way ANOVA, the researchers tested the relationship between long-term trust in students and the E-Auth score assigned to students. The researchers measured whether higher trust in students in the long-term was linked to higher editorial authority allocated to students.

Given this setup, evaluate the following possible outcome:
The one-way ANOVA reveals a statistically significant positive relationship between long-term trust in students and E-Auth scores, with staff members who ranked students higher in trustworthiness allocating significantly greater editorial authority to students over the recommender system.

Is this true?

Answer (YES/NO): YES